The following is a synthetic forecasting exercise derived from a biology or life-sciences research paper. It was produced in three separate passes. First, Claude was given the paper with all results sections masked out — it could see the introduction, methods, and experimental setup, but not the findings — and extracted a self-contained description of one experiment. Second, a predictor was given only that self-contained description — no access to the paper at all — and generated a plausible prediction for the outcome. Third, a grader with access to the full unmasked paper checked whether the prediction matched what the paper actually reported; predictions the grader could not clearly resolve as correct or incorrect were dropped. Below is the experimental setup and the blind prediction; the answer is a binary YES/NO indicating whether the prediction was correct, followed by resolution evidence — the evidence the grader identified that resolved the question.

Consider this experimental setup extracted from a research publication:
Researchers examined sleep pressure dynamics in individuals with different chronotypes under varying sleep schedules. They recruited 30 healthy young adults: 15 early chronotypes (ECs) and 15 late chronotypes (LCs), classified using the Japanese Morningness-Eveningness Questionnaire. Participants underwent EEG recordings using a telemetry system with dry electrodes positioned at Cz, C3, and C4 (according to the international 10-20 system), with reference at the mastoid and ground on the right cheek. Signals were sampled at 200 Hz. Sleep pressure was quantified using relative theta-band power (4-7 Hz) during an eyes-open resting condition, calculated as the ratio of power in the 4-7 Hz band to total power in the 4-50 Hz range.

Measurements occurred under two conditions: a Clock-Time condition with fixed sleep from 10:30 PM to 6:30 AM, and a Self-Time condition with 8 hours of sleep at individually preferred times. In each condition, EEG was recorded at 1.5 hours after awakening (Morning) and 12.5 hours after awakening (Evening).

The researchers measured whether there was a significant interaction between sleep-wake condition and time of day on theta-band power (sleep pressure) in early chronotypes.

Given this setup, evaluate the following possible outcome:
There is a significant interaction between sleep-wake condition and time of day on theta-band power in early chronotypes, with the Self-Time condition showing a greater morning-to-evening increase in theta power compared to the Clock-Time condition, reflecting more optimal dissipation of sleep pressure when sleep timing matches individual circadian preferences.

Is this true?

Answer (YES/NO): NO